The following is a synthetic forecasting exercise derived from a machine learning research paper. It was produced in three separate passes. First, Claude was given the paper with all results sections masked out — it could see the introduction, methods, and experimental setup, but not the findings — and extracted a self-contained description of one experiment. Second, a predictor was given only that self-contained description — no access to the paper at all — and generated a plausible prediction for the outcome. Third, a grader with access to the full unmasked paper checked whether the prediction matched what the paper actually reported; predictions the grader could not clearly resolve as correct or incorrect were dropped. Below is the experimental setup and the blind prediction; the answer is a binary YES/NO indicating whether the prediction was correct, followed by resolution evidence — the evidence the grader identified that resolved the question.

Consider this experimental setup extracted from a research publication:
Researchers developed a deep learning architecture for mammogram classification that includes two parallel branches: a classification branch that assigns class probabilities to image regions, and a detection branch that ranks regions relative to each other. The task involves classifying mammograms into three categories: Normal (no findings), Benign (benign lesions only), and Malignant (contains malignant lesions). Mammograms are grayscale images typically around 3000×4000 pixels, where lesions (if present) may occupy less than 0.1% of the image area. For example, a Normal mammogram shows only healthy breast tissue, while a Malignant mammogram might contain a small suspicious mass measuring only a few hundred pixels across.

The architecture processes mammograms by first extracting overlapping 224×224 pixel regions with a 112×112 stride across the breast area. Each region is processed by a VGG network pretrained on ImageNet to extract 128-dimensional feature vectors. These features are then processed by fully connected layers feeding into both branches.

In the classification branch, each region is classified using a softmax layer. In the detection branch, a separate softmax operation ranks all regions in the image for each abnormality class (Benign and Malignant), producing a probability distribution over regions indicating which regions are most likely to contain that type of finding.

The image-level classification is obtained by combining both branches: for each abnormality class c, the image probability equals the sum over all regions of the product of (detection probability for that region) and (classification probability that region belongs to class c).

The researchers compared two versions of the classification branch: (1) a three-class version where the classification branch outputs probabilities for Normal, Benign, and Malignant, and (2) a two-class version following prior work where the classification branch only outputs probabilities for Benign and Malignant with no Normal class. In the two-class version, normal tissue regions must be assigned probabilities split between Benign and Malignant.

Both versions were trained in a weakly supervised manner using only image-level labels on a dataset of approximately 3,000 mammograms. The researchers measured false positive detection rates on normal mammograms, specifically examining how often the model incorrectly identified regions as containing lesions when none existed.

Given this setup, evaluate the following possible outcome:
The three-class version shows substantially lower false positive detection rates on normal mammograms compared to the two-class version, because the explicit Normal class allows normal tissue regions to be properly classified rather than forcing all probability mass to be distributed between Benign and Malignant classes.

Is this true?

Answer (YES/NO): NO